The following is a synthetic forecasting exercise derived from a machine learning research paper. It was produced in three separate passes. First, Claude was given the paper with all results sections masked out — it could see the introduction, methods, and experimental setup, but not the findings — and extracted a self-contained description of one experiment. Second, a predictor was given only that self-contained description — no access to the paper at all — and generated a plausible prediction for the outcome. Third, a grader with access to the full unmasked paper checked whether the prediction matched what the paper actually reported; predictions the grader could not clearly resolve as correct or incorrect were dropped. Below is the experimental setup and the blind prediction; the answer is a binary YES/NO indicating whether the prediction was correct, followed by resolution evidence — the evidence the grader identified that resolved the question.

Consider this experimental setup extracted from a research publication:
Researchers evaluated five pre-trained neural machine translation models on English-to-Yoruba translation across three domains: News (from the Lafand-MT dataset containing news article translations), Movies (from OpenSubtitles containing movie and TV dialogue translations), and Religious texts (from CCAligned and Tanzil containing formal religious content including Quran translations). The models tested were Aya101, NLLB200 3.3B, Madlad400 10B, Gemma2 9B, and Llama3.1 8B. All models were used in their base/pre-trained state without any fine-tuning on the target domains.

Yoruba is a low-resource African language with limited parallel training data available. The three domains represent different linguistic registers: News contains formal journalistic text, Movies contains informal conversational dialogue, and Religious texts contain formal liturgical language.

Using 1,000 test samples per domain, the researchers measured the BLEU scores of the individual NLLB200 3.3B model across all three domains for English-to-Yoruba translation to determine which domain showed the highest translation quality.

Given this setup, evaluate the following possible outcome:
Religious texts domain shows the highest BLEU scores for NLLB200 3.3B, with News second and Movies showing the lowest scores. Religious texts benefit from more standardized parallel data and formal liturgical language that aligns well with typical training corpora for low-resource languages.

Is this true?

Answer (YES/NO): NO